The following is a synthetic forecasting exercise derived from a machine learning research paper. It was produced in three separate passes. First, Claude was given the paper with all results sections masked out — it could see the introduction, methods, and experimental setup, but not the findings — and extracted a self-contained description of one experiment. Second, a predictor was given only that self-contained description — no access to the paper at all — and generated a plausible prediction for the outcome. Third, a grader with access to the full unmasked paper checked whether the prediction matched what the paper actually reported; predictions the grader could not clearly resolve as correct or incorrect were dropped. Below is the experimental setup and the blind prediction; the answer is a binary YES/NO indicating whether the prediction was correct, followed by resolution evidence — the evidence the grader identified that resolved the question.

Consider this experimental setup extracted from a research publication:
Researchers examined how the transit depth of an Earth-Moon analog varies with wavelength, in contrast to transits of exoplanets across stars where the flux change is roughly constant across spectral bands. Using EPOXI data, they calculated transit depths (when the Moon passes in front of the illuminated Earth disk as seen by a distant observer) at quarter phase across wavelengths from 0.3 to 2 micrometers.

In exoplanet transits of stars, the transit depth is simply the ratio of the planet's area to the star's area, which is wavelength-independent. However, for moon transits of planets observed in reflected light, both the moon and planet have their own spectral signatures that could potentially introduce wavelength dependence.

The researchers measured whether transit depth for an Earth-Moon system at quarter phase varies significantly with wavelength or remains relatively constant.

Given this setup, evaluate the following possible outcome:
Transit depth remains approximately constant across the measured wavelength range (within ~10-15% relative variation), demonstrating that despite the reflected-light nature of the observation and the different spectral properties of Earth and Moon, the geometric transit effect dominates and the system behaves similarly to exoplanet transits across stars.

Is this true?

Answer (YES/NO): YES